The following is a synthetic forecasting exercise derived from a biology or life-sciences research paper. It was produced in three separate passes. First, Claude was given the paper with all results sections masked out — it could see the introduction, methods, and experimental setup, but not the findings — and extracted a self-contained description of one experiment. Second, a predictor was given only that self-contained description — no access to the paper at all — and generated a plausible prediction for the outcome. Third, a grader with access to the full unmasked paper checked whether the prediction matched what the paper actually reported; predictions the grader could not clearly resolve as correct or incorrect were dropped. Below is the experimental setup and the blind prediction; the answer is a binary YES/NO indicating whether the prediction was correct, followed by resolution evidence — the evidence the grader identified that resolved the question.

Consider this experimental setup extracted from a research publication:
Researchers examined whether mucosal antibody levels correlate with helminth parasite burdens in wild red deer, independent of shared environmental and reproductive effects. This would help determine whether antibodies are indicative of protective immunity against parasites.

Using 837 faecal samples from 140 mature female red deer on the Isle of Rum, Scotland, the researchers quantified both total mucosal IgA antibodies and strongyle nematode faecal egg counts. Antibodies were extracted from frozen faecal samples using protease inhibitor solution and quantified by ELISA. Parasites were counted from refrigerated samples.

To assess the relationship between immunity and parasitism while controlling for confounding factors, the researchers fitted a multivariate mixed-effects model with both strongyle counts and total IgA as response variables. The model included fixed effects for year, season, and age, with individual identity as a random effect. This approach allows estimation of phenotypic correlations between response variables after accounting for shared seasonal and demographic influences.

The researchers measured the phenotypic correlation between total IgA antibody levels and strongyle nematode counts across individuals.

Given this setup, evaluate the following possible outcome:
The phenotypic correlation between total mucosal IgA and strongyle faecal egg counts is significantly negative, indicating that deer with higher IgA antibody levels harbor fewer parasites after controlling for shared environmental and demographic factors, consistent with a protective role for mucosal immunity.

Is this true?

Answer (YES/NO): YES